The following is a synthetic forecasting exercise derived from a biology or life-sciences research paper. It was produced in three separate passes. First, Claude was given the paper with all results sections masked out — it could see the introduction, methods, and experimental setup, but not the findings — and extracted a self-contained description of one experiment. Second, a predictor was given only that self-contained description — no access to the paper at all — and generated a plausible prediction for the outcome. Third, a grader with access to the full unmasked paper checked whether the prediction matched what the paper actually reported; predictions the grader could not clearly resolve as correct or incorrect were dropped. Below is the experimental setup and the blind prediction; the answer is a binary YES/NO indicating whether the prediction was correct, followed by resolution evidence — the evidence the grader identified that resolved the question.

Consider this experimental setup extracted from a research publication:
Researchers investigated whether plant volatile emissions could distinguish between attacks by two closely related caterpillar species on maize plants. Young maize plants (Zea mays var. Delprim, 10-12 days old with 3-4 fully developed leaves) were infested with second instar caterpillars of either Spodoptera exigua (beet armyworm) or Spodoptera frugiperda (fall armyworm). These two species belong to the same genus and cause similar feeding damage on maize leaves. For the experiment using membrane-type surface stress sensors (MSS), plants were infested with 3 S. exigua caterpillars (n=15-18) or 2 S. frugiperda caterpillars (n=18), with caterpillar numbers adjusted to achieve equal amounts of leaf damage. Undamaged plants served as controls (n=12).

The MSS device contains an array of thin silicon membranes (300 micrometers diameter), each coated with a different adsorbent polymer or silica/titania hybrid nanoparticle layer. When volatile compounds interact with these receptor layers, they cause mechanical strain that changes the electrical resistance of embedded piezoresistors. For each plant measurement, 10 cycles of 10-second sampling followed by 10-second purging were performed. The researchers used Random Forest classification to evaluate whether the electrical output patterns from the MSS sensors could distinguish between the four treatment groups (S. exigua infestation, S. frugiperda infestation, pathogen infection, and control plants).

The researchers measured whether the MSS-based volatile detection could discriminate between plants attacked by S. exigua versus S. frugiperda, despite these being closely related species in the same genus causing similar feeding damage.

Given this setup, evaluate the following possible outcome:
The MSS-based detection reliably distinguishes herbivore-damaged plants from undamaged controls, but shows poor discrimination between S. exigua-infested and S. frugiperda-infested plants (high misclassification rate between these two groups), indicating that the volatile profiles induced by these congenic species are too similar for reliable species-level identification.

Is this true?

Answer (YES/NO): NO